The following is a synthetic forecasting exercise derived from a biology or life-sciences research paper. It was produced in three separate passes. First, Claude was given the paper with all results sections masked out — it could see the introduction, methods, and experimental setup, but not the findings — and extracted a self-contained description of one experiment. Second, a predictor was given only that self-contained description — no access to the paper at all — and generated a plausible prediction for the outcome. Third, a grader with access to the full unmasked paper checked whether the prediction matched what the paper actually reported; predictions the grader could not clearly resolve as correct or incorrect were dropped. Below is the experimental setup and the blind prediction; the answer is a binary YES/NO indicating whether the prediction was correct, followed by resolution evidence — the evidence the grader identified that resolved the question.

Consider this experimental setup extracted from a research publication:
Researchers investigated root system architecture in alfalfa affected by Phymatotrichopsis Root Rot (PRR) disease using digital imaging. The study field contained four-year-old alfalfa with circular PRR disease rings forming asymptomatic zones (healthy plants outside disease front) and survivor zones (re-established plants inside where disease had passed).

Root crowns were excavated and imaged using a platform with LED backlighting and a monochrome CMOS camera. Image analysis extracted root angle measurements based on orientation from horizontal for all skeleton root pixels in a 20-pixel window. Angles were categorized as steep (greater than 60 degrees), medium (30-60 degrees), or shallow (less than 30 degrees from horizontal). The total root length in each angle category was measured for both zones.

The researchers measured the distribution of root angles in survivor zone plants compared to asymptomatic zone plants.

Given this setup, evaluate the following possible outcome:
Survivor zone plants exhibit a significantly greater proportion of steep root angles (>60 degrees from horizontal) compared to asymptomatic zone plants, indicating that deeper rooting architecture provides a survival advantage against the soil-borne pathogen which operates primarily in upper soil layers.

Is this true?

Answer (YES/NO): NO